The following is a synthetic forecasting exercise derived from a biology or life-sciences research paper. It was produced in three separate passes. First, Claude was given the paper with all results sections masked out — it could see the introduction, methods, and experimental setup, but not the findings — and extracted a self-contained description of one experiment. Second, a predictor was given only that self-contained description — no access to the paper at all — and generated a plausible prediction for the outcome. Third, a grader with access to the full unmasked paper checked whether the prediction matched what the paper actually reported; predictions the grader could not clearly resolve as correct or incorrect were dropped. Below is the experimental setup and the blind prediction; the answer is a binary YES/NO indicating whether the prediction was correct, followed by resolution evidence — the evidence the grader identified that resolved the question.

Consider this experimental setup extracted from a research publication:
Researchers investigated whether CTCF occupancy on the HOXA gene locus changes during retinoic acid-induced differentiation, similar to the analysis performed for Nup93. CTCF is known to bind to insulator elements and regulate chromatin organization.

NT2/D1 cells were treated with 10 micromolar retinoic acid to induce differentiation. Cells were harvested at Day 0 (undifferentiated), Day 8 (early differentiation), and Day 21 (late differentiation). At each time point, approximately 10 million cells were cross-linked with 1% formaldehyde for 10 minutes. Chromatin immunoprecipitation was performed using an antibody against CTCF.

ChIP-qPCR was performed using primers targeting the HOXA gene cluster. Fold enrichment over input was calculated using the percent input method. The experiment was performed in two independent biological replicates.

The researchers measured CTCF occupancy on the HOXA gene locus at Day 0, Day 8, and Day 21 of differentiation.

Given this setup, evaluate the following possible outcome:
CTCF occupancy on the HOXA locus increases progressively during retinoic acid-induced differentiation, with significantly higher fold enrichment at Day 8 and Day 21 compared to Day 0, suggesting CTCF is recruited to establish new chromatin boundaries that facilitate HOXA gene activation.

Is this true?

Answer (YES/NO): NO